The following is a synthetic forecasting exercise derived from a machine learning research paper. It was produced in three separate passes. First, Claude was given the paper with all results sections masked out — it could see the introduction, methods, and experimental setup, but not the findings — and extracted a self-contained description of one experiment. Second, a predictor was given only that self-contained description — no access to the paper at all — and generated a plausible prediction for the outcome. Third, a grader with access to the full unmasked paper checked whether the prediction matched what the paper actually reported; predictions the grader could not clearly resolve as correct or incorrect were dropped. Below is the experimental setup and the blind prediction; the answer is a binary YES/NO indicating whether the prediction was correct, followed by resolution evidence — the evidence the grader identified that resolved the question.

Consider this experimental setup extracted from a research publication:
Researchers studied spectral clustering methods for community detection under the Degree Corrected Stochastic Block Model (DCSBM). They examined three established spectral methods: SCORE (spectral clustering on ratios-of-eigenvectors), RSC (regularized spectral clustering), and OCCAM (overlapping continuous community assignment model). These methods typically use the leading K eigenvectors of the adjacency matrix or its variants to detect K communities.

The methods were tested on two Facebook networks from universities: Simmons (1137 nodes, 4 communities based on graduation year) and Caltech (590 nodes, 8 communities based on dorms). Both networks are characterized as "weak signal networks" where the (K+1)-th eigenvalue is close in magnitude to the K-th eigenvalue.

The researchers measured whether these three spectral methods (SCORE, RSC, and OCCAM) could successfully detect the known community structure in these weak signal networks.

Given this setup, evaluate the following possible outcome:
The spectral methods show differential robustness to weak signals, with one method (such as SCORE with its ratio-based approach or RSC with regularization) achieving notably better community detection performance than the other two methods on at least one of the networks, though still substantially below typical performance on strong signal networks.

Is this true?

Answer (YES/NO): NO